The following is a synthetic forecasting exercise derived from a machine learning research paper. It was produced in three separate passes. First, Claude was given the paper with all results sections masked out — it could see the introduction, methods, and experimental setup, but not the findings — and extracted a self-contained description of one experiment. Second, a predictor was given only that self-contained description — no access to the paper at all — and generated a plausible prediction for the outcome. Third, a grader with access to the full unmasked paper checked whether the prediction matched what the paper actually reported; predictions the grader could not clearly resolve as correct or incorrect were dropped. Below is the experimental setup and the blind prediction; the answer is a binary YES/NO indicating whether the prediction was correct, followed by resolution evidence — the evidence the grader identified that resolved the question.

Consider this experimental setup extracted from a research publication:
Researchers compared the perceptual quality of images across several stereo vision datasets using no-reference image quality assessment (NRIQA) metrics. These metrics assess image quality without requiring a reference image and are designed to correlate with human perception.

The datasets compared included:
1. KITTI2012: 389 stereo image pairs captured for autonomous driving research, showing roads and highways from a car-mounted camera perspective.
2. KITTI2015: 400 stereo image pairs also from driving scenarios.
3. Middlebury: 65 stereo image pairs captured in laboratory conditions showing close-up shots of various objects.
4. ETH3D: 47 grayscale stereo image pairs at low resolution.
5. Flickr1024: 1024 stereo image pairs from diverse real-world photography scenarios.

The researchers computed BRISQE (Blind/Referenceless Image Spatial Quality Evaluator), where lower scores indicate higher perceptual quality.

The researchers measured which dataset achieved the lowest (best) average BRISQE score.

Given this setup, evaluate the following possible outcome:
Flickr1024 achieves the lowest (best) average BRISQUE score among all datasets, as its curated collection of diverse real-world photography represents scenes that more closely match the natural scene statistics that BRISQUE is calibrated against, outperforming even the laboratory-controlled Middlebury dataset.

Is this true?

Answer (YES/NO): NO